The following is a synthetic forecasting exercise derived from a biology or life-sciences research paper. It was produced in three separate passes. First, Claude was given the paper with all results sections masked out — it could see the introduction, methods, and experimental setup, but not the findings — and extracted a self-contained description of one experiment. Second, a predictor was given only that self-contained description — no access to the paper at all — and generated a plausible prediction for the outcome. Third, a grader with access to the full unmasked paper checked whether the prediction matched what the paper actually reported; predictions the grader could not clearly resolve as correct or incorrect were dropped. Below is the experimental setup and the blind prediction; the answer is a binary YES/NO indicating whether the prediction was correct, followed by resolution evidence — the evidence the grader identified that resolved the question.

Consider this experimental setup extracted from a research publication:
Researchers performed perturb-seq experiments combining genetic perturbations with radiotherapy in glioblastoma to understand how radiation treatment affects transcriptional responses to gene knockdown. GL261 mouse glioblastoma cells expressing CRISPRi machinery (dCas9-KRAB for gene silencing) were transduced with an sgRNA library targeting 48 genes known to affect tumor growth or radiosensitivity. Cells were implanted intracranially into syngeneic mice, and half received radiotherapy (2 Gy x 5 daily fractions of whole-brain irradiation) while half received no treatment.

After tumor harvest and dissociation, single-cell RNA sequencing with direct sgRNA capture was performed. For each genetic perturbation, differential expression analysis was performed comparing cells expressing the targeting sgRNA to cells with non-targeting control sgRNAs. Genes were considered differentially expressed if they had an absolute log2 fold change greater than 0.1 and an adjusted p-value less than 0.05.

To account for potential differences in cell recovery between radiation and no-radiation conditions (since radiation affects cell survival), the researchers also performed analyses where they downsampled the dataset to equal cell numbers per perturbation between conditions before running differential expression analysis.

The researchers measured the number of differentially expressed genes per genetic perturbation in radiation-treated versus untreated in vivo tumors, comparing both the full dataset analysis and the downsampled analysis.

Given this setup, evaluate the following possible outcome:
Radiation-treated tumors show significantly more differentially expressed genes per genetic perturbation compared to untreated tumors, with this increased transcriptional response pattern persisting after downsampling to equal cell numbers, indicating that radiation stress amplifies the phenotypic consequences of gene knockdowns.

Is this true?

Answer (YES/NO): YES